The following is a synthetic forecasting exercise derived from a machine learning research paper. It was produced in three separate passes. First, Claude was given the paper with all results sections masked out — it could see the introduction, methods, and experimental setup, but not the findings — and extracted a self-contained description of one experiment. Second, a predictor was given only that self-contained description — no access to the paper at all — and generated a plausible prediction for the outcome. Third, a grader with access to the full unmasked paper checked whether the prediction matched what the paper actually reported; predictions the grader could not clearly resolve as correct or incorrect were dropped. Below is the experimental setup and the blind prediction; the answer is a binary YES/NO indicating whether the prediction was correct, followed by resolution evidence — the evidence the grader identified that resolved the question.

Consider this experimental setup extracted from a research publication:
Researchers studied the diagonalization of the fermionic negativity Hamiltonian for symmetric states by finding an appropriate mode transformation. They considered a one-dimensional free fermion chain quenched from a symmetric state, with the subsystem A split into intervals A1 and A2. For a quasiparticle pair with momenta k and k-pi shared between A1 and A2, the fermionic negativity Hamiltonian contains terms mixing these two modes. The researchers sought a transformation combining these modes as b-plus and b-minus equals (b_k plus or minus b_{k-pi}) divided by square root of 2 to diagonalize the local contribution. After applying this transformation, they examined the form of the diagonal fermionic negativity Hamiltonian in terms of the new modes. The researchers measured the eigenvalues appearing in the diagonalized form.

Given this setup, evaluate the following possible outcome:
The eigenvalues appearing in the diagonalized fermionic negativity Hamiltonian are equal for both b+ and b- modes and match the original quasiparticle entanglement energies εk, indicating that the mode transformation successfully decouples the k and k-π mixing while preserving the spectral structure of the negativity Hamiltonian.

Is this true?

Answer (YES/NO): NO